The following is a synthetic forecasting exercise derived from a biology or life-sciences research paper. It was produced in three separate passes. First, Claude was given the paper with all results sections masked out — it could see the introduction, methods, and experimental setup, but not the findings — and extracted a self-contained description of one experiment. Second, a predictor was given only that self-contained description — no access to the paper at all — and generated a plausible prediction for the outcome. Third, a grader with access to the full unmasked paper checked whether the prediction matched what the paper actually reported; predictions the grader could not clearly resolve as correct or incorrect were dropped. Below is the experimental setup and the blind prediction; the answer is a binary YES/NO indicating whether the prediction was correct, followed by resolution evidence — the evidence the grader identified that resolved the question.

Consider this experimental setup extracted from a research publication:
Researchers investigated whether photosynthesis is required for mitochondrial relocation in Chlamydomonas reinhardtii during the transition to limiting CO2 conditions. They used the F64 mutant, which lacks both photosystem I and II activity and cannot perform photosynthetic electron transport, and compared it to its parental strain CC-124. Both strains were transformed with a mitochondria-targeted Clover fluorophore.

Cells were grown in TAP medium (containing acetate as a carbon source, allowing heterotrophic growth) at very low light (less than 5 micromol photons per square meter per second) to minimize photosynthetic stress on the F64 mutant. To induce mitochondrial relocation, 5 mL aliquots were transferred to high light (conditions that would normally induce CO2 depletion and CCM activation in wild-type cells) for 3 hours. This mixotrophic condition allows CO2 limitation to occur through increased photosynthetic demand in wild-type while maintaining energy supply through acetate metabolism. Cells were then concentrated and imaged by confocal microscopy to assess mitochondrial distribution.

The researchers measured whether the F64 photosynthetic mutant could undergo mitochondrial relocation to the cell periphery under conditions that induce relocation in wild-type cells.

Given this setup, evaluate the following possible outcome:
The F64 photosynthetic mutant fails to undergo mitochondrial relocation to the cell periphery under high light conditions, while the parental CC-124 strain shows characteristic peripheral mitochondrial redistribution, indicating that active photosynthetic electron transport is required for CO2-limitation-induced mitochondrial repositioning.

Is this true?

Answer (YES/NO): NO